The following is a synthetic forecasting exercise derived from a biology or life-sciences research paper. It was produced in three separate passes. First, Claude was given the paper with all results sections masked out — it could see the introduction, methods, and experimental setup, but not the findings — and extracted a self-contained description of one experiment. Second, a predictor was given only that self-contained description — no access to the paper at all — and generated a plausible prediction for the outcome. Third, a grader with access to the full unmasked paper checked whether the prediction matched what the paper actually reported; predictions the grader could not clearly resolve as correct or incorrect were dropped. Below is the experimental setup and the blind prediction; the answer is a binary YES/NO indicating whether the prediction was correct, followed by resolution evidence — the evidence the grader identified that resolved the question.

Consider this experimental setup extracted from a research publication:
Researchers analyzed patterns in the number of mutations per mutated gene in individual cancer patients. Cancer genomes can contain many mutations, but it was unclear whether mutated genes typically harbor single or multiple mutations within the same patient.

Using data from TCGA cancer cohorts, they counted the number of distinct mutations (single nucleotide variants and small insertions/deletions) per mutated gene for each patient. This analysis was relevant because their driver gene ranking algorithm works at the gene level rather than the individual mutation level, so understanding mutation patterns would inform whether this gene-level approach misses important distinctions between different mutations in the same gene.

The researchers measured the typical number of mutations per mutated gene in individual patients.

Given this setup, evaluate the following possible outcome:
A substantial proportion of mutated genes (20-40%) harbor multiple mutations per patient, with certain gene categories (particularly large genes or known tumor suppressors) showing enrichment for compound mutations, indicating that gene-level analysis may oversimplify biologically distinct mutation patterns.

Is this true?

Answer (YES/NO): NO